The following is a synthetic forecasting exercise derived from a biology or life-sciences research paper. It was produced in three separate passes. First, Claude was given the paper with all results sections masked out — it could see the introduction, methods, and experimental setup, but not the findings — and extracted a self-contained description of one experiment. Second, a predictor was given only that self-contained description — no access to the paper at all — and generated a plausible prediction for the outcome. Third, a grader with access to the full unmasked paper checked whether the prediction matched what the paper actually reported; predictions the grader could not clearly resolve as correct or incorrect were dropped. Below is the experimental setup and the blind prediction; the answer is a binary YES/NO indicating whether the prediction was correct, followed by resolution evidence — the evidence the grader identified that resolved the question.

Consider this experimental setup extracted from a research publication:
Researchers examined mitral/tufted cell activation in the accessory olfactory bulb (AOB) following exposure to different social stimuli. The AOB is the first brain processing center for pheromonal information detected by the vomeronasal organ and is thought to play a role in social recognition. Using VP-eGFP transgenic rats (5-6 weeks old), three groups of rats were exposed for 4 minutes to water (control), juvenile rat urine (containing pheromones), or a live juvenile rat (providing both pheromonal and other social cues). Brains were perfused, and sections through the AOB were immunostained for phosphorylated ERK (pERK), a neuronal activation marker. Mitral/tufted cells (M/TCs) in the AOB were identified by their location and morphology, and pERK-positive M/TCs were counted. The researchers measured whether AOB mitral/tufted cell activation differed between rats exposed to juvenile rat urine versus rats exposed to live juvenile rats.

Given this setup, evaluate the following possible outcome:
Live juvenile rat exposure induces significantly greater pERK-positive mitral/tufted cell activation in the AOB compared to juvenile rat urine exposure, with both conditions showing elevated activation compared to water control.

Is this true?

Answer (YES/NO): NO